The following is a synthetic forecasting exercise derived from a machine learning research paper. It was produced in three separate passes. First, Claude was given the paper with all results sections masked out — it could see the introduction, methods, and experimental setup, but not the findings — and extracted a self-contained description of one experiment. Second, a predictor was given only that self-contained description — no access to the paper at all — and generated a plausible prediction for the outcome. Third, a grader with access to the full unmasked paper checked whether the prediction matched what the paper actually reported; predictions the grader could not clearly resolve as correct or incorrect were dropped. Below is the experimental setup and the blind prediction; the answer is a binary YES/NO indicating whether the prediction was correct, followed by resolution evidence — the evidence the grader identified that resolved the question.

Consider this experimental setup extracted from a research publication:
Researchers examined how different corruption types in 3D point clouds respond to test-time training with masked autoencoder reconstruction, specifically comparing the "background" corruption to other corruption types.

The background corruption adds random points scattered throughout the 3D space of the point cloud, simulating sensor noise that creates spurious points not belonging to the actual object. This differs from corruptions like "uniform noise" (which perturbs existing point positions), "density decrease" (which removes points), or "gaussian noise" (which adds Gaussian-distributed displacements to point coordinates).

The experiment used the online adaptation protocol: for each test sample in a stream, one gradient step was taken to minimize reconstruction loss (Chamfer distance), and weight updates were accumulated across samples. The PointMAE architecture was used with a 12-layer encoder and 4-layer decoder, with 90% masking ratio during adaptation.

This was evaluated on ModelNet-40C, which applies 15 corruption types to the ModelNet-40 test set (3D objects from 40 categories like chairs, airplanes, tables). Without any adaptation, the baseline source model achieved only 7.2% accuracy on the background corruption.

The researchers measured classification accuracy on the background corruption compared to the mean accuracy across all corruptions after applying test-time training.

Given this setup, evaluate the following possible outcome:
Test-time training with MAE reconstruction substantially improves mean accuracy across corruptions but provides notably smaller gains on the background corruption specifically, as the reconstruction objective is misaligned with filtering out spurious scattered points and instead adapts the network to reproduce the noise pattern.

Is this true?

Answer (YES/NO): YES